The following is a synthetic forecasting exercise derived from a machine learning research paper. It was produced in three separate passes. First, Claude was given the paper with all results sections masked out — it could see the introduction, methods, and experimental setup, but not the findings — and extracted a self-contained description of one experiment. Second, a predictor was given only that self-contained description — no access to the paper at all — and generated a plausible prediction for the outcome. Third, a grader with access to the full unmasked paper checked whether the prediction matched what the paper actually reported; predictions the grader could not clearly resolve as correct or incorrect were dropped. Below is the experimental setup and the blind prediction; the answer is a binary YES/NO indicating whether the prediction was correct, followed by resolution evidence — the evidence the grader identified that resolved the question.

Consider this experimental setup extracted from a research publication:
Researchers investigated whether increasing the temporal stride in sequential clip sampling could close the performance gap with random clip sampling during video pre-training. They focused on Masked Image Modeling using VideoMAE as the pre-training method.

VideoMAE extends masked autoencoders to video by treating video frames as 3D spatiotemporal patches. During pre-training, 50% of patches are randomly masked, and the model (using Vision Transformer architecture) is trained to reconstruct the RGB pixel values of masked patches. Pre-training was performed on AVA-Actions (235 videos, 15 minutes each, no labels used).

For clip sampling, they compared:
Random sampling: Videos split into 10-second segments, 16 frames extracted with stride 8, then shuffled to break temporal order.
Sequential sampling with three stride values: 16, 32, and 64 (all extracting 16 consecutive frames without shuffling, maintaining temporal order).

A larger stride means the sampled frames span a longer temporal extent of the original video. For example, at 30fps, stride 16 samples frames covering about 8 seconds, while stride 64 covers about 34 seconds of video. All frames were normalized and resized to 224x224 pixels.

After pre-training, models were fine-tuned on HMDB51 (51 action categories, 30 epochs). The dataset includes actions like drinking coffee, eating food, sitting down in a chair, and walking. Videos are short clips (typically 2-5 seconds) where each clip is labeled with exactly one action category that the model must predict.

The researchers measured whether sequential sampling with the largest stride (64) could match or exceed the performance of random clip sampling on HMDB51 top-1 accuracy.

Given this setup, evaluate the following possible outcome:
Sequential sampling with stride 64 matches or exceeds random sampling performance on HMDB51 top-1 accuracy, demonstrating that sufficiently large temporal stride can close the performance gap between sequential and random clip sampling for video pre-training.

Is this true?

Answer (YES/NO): YES